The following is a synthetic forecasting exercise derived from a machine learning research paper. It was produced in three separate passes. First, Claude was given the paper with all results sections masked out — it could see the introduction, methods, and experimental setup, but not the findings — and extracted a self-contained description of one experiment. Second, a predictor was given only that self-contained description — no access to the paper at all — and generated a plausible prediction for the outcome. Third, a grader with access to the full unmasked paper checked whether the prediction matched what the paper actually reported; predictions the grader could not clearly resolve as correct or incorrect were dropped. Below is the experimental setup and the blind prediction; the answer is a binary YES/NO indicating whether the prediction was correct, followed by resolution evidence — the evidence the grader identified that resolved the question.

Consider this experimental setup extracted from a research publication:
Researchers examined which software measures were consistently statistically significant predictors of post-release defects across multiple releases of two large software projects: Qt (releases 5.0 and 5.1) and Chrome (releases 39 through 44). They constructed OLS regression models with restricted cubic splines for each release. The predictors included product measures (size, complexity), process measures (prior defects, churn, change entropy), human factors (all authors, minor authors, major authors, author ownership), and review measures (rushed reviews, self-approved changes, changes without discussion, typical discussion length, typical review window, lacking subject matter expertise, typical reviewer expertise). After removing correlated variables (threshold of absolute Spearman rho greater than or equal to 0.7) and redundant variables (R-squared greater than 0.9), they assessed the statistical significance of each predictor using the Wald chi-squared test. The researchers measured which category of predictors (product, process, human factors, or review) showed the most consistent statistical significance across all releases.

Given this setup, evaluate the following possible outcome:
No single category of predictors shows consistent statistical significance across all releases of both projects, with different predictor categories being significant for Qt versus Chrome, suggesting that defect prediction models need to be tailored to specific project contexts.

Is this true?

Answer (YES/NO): NO